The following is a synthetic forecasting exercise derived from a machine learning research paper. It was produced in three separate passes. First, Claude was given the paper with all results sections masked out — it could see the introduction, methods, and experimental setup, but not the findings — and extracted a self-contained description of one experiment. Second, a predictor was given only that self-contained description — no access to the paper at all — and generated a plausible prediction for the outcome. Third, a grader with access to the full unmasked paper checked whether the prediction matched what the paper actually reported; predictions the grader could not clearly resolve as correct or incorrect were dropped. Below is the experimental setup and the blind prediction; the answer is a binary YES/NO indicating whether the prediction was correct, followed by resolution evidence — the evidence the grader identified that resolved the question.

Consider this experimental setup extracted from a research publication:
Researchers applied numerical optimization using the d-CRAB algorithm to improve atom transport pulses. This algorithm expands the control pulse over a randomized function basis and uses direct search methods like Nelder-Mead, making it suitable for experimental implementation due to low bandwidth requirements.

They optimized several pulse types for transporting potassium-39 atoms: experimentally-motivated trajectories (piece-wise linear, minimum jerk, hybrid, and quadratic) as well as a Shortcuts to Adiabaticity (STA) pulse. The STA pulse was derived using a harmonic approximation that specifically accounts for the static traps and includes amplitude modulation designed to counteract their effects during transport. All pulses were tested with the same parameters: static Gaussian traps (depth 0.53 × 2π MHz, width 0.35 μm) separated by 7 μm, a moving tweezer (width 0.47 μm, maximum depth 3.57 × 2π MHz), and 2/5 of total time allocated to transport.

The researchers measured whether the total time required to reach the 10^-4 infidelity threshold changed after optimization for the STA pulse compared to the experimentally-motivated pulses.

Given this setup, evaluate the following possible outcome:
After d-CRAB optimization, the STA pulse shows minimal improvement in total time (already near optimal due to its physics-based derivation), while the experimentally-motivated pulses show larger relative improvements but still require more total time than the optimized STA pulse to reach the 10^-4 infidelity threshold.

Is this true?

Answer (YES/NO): YES